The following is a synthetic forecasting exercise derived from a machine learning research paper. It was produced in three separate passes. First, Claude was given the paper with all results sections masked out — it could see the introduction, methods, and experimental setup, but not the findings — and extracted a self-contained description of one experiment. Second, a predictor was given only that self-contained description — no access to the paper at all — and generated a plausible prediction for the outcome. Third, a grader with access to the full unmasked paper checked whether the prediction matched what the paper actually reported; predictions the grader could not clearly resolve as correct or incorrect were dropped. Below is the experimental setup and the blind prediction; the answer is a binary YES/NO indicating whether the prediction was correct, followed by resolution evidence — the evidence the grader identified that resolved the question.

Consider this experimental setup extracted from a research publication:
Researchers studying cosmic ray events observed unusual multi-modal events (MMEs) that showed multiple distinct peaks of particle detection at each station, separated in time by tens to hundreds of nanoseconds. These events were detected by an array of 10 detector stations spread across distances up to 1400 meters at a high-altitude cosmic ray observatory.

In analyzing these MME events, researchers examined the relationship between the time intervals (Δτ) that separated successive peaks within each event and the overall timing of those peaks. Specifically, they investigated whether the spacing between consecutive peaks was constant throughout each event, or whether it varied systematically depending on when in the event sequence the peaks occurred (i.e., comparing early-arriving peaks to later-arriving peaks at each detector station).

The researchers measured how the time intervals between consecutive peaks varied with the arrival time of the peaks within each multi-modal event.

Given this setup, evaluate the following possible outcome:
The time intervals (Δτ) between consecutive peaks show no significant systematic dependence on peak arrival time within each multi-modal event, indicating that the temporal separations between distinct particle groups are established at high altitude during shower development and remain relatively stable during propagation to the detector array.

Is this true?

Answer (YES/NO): NO